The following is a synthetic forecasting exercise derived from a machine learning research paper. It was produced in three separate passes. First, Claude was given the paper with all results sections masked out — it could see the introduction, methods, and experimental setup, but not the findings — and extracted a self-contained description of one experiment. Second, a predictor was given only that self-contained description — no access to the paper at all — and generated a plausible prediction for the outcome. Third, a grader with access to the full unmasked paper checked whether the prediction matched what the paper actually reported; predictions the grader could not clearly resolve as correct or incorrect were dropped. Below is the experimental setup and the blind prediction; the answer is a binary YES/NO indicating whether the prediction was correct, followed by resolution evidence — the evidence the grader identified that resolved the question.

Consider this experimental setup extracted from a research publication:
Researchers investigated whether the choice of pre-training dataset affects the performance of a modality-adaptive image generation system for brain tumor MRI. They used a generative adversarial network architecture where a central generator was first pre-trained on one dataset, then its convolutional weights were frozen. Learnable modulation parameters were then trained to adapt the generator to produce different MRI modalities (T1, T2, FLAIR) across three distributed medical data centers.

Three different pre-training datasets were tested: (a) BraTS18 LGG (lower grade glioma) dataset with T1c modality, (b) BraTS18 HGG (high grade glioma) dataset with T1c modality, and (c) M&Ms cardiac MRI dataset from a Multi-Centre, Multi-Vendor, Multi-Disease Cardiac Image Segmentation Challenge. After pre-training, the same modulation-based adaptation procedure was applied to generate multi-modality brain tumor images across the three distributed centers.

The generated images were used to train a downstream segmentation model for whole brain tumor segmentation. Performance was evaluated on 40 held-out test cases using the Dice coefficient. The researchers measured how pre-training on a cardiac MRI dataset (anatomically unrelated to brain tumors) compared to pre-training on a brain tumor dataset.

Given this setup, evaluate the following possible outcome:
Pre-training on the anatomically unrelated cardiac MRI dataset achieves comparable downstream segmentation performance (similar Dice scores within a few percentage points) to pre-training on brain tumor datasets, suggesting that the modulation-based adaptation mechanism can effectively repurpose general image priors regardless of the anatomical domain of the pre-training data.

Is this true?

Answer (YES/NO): YES